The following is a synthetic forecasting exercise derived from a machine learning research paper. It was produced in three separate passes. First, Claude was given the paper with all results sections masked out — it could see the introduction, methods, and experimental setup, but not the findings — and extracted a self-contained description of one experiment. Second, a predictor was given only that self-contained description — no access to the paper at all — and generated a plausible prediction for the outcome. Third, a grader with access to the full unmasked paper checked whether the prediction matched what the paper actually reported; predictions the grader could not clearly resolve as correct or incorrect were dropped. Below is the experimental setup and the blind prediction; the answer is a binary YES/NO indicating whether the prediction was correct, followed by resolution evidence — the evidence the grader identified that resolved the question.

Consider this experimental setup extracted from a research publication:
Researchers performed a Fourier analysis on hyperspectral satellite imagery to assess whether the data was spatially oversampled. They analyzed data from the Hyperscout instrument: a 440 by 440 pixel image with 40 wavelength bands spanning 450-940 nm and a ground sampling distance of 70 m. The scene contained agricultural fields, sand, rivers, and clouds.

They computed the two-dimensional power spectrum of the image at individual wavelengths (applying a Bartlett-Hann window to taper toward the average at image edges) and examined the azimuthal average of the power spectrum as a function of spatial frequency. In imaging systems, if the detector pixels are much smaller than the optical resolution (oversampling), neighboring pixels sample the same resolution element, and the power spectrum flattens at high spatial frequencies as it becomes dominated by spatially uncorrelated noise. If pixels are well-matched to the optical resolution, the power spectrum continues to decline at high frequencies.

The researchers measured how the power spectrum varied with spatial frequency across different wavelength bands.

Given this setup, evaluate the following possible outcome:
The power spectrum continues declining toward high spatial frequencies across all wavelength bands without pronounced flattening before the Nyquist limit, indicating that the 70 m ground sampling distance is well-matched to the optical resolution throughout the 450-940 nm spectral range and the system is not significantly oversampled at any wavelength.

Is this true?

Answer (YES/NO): YES